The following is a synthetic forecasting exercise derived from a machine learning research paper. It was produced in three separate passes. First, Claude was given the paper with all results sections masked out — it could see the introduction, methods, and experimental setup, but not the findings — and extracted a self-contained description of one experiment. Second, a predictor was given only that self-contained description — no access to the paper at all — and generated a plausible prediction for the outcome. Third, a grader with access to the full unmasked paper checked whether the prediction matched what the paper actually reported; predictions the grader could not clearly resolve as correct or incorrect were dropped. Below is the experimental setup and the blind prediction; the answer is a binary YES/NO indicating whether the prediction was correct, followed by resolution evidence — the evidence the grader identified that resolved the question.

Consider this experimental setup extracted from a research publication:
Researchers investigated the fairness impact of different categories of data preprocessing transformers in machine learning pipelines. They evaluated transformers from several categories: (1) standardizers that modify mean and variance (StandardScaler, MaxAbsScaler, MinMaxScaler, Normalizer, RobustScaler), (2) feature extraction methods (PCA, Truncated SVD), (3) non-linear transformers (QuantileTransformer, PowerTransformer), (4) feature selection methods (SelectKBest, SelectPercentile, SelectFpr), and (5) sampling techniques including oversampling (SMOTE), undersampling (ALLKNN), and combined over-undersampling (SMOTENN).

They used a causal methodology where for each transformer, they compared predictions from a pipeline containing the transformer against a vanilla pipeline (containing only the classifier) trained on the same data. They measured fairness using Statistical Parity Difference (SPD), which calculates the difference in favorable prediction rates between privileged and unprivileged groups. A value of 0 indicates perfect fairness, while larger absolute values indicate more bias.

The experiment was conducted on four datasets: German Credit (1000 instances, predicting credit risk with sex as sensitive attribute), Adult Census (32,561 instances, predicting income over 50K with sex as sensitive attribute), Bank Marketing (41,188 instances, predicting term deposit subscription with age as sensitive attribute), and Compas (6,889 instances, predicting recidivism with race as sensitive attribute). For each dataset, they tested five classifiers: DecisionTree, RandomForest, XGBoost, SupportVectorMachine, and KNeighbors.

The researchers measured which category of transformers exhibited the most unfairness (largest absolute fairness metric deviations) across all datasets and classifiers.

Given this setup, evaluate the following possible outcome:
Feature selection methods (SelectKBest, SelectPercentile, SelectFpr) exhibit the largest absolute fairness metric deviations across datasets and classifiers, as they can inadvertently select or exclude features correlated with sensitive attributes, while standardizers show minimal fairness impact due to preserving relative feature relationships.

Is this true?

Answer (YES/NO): NO